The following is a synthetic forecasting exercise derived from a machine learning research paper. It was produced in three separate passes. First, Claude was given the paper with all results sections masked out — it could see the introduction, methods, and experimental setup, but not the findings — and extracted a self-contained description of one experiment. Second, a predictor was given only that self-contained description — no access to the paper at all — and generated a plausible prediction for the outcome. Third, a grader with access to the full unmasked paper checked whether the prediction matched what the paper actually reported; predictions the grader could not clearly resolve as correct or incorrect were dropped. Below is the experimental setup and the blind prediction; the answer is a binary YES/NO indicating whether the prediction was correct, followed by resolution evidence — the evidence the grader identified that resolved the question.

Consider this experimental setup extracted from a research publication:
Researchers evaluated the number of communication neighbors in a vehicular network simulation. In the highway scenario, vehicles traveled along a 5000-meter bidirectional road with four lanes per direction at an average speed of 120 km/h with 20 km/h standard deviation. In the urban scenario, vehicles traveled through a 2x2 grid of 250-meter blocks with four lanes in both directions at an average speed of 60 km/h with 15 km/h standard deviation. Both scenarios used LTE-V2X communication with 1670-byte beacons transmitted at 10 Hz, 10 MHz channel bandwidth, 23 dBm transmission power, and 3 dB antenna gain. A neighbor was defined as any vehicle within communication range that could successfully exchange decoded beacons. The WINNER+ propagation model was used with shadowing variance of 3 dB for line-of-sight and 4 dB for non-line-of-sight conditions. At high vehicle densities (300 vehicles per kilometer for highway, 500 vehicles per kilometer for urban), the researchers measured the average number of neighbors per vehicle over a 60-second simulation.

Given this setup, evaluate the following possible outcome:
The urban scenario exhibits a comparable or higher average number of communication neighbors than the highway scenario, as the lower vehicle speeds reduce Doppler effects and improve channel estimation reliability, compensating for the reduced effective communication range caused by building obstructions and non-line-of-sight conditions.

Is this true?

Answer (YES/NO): YES